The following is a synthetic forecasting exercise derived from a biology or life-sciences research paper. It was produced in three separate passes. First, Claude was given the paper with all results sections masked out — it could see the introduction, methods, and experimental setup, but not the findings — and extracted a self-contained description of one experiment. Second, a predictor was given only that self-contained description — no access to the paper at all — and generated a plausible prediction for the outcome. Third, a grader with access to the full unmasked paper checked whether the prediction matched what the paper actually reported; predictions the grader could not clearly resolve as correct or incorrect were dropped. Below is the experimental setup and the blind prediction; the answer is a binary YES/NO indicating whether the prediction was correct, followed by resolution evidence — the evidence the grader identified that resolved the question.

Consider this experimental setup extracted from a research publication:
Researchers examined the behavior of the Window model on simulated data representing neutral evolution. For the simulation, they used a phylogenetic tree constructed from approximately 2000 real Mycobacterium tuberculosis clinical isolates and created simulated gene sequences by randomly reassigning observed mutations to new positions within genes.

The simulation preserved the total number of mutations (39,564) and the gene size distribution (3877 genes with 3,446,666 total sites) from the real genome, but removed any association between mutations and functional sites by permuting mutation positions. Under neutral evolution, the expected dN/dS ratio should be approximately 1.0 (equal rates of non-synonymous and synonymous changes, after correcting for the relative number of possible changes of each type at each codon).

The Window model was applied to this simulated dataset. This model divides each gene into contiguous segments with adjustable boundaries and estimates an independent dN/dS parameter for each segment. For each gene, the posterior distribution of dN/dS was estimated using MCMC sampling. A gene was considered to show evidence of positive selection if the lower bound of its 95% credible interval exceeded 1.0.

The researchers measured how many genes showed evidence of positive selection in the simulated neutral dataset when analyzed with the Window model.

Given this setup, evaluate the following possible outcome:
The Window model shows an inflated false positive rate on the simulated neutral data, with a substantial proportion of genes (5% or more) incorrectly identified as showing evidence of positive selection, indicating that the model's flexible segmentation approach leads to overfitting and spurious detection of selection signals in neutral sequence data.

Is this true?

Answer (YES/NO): NO